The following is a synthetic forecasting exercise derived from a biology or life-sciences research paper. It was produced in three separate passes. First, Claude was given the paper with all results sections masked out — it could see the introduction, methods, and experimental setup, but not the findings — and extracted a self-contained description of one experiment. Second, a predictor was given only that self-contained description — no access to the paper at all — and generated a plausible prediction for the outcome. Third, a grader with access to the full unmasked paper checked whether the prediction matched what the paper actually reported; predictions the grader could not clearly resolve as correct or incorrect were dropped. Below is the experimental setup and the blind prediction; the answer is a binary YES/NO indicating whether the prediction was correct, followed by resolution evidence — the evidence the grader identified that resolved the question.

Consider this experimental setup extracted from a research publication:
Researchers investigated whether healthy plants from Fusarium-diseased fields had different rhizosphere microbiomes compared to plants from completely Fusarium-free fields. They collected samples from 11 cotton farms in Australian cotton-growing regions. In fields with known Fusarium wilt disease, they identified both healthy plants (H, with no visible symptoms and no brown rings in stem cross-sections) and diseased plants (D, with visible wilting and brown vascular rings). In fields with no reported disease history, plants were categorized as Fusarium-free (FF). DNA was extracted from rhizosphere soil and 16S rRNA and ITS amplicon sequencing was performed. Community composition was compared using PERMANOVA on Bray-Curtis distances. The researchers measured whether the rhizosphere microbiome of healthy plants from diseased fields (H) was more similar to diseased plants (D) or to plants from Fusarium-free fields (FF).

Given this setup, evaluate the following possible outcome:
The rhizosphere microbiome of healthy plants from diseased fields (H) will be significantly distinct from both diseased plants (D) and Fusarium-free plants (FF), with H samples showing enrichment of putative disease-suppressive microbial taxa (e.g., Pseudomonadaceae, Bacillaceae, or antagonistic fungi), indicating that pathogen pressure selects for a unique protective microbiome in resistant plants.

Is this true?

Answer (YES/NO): NO